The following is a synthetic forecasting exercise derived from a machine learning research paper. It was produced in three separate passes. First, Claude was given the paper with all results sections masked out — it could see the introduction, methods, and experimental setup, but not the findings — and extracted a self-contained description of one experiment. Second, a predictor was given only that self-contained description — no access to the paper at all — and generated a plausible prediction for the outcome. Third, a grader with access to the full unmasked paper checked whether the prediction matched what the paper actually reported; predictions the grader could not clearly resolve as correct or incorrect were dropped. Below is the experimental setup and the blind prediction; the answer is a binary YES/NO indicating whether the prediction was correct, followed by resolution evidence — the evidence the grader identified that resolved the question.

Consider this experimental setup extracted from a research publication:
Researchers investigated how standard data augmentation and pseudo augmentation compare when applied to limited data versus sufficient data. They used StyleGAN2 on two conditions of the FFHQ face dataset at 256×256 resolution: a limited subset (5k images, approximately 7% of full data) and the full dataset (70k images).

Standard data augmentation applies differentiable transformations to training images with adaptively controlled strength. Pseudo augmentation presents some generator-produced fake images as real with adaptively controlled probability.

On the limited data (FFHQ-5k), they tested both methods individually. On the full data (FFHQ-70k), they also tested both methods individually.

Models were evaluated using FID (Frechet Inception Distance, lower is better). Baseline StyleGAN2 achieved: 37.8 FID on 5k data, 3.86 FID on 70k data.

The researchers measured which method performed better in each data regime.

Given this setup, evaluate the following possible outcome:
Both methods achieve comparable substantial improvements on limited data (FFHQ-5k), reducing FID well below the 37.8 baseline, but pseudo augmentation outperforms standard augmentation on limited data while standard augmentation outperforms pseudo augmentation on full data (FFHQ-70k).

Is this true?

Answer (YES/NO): NO